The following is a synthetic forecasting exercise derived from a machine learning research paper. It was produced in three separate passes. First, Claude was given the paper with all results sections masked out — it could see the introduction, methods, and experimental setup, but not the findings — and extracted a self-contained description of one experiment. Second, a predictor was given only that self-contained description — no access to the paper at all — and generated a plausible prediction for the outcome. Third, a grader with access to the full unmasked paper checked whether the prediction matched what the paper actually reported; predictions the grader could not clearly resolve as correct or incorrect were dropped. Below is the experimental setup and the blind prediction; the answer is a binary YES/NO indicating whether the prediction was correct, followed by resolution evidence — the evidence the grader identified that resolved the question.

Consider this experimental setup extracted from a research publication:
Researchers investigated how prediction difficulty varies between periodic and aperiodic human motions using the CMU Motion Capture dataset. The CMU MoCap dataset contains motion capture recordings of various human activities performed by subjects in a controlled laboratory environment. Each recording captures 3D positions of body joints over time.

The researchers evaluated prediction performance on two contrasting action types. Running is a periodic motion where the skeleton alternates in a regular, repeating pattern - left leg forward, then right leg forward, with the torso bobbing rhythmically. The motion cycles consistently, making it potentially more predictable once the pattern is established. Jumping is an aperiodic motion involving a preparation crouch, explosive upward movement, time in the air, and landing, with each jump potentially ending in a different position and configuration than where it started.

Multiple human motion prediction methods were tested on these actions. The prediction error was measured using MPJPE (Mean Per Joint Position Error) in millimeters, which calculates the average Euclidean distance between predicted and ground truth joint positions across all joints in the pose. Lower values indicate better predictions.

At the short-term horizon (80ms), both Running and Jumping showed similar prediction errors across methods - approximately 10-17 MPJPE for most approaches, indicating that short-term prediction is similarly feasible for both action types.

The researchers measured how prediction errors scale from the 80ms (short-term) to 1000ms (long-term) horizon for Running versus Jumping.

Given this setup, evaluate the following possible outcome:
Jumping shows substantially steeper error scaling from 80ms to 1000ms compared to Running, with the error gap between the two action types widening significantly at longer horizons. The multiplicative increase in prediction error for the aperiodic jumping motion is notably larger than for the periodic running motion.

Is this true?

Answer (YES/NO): YES